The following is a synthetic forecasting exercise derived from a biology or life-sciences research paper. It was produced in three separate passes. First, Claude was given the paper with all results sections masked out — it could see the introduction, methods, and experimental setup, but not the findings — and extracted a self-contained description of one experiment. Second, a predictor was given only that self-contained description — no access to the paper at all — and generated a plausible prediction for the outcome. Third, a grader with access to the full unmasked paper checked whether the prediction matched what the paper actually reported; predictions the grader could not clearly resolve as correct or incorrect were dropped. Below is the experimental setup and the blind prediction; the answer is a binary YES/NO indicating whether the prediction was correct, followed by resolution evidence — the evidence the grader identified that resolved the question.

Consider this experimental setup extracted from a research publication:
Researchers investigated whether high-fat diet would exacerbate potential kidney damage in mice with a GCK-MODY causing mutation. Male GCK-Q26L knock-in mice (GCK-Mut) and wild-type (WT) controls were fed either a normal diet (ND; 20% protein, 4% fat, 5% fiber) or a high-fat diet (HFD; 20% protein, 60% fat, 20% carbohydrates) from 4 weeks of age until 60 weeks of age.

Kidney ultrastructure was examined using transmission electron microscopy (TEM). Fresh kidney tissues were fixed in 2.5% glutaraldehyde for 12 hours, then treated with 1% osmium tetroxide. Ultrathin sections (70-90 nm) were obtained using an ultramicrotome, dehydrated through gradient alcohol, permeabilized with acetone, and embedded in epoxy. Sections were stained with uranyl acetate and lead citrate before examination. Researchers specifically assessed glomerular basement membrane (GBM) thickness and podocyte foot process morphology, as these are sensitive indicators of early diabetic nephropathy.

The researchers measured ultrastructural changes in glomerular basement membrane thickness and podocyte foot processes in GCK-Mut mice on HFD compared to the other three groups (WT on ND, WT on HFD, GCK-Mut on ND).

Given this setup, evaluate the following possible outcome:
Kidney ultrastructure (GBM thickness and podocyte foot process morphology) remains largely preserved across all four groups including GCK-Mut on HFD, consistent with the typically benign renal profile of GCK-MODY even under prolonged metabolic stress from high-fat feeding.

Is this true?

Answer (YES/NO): NO